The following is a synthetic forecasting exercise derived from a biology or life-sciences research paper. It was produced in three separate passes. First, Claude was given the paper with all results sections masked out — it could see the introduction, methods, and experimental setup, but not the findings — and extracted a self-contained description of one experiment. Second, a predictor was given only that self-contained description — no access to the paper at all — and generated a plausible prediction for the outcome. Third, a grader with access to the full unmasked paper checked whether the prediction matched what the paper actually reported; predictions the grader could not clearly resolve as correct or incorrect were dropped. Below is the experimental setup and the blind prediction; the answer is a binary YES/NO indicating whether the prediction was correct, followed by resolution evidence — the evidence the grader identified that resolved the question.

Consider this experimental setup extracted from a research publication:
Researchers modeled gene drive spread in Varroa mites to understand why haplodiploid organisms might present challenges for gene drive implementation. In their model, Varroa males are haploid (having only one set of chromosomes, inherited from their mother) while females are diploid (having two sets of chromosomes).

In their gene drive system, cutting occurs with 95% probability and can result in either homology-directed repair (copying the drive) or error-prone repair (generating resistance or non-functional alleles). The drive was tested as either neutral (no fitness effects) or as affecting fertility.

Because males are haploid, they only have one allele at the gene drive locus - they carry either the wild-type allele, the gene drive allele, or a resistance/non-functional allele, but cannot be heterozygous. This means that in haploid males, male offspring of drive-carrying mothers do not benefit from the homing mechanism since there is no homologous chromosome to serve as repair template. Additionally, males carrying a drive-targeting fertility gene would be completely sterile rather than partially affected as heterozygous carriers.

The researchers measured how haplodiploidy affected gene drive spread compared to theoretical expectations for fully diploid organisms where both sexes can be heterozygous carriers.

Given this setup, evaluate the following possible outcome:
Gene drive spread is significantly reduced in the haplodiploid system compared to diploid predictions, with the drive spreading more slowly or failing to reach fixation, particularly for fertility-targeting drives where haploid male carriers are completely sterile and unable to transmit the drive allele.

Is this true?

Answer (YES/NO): YES